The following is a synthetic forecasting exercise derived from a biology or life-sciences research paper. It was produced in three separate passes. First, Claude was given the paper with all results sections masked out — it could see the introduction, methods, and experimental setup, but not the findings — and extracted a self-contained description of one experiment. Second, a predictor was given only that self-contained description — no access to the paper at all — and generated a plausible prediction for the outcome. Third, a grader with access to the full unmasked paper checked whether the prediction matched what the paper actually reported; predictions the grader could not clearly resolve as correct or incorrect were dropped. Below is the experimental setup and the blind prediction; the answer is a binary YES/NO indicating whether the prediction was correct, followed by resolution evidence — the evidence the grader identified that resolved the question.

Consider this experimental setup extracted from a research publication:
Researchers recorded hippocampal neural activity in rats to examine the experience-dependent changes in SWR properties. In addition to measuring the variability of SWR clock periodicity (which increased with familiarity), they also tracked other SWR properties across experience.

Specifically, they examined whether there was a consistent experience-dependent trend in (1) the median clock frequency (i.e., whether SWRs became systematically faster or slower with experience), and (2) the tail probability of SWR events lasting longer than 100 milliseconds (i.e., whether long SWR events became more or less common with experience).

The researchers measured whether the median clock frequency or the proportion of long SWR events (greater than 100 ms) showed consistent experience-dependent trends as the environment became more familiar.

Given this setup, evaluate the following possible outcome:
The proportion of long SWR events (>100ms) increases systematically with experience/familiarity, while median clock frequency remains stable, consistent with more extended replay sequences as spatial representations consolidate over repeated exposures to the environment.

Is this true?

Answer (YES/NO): NO